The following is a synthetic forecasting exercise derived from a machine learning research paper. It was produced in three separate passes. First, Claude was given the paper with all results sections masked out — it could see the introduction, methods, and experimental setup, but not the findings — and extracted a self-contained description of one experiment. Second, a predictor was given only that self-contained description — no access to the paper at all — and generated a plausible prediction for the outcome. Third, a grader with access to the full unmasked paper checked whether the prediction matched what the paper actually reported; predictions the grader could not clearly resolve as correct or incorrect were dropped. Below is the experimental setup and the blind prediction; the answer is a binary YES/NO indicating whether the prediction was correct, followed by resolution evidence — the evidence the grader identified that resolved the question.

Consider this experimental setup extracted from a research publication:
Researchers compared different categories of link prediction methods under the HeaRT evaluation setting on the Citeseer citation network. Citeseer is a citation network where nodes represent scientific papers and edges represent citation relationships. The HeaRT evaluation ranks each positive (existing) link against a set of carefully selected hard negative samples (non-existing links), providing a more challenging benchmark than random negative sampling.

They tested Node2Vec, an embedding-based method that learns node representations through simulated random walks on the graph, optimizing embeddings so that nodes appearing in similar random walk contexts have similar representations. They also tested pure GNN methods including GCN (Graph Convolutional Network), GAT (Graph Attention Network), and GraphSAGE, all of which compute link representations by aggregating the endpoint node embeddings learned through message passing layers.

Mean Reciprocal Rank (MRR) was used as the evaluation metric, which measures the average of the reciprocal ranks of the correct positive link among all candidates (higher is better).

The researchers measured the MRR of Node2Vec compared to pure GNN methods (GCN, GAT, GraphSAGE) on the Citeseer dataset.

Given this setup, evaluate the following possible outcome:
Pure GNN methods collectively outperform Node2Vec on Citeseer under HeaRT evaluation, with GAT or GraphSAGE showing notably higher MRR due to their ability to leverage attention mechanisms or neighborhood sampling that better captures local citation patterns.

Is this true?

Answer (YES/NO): NO